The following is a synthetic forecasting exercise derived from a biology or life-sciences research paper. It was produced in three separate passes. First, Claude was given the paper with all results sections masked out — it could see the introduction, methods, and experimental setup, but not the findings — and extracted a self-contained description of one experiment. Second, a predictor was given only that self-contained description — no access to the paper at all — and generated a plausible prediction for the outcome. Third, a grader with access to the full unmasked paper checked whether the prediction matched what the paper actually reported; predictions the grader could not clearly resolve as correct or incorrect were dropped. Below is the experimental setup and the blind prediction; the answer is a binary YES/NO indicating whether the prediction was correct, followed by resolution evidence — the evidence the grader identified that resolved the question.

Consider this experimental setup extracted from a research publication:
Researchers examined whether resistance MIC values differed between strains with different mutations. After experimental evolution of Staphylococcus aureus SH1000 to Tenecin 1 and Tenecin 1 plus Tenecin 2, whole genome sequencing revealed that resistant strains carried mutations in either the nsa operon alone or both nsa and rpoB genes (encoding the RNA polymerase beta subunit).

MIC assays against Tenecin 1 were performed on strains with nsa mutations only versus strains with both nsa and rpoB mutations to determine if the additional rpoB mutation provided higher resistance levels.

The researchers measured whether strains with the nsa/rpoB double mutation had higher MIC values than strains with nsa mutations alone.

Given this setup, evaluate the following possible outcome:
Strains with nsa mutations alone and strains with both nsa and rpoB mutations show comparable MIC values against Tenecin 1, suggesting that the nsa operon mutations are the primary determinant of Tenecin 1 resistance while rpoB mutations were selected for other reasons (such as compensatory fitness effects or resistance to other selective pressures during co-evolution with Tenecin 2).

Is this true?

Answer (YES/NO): YES